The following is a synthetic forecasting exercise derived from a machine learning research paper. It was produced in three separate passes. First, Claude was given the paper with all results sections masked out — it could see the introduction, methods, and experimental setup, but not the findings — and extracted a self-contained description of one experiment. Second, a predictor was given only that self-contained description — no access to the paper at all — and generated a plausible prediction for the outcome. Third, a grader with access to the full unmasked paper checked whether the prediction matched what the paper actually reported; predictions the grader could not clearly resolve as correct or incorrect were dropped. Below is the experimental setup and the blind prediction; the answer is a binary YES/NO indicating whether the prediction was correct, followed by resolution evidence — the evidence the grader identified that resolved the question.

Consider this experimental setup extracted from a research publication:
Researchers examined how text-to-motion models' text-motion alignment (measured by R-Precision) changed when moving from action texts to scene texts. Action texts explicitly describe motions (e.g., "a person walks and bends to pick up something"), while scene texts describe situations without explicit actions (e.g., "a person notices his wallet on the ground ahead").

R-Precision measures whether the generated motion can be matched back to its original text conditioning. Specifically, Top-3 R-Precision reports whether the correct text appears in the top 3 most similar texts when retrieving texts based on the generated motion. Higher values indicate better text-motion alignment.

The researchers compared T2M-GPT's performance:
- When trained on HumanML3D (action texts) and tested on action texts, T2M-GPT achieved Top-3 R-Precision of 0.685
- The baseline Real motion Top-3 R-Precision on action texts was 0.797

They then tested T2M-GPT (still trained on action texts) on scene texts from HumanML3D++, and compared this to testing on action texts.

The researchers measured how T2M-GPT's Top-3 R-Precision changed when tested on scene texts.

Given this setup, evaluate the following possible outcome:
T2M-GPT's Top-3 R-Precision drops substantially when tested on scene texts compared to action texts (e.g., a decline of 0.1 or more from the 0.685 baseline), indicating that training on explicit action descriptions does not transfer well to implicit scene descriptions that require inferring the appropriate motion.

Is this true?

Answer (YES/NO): NO